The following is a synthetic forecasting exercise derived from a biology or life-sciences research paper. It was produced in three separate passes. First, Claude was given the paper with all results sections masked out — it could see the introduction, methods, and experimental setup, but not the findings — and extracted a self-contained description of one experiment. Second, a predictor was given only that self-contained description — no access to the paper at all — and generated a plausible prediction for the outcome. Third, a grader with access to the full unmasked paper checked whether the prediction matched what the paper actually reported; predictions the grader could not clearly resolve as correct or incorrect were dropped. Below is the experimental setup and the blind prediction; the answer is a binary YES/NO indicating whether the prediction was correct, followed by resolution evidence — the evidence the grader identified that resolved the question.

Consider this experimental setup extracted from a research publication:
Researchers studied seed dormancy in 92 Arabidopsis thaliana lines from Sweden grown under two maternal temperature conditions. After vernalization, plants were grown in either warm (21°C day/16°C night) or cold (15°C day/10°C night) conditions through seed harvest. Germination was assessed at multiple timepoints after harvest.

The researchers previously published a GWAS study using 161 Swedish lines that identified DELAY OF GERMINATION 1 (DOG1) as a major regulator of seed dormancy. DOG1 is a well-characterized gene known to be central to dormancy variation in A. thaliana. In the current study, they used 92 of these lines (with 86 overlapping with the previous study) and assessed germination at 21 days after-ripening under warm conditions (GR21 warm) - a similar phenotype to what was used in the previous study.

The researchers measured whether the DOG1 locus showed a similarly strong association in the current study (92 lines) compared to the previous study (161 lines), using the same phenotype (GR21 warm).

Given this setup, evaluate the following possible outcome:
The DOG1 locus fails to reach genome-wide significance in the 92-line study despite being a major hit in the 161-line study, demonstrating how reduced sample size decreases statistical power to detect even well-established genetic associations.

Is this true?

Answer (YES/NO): YES